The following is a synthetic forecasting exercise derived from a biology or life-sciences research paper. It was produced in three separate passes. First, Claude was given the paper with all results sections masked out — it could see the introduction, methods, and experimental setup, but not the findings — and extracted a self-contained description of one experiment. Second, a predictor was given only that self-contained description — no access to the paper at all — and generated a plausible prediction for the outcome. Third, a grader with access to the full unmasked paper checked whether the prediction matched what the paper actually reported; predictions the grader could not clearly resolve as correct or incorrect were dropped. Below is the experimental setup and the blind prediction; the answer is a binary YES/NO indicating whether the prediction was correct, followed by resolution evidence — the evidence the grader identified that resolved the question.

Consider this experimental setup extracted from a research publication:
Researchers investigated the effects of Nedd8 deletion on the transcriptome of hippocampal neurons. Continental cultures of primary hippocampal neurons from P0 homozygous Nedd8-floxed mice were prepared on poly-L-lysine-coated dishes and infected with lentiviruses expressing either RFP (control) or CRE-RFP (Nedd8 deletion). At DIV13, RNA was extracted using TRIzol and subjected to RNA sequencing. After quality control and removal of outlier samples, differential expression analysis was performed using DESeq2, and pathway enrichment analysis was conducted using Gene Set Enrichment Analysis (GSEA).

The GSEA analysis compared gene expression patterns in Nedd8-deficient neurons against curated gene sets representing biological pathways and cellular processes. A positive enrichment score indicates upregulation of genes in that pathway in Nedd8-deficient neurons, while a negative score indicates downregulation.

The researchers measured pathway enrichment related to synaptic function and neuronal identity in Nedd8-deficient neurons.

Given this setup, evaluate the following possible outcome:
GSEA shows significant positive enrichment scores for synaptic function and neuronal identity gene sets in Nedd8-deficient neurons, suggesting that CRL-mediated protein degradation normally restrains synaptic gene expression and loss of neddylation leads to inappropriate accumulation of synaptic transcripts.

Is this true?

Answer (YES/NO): NO